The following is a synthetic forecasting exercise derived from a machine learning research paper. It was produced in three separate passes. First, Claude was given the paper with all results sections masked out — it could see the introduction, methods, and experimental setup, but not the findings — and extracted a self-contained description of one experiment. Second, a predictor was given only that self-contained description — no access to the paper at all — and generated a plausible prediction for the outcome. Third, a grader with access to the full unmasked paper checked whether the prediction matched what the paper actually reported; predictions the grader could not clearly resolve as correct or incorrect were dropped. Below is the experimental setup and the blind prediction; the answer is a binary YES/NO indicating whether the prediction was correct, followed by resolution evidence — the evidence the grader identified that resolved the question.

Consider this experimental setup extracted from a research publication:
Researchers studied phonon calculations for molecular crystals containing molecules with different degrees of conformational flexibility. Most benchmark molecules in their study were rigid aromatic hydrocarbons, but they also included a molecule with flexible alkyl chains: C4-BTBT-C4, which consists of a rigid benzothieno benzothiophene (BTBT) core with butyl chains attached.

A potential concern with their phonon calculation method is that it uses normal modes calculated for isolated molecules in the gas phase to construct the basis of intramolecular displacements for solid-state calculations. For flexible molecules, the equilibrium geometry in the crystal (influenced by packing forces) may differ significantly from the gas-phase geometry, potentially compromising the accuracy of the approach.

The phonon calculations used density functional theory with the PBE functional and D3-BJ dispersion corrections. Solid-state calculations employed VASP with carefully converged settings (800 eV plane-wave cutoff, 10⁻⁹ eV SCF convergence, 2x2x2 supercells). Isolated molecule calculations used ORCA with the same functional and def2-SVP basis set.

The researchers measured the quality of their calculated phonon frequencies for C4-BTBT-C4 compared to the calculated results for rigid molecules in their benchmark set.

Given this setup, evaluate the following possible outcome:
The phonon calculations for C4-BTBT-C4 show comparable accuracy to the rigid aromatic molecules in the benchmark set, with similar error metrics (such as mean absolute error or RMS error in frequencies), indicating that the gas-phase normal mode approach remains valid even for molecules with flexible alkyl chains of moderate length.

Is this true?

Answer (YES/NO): YES